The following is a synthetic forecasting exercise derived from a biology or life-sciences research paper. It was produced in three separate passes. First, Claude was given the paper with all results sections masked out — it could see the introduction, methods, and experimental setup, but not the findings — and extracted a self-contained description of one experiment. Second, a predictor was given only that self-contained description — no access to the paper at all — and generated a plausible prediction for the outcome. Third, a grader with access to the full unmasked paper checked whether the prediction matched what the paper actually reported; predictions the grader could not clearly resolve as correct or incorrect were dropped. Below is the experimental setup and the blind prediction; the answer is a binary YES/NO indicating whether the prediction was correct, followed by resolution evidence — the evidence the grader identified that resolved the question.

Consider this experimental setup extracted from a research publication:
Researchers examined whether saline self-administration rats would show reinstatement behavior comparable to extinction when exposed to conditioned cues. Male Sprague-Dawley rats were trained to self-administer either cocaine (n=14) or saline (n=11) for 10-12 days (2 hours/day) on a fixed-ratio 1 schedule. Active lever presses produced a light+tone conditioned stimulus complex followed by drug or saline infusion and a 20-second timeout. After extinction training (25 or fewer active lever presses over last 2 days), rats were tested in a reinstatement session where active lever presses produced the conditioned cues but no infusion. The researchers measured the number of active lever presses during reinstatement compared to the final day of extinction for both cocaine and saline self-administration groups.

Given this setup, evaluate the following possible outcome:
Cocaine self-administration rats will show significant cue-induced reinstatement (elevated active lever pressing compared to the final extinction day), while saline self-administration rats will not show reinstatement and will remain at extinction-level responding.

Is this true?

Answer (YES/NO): YES